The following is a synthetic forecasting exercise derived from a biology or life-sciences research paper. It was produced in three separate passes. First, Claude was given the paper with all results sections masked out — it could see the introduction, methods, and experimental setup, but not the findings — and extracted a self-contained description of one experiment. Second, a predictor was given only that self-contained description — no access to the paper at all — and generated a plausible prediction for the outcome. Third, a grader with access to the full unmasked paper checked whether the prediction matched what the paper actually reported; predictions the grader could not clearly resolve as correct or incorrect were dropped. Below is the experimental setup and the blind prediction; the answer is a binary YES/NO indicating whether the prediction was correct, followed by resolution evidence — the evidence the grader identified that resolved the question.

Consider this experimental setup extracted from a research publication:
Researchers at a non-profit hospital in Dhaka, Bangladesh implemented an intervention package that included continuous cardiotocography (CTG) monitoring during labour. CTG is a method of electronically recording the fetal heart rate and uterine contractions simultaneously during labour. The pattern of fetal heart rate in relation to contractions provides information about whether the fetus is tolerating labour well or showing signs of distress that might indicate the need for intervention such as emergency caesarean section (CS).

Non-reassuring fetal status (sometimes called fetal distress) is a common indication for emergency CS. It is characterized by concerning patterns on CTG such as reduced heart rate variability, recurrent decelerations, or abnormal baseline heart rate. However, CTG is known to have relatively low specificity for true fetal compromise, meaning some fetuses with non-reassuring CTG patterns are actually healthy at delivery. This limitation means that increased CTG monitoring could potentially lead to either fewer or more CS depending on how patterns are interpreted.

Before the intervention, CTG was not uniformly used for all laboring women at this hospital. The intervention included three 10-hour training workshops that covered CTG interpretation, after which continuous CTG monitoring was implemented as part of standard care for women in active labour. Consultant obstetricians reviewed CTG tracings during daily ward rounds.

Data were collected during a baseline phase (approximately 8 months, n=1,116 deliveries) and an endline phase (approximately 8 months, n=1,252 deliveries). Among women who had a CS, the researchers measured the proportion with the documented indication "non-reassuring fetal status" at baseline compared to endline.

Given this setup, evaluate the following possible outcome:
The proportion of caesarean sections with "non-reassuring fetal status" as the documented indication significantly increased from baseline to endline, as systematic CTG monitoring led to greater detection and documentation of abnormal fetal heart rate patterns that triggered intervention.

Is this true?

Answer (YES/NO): NO